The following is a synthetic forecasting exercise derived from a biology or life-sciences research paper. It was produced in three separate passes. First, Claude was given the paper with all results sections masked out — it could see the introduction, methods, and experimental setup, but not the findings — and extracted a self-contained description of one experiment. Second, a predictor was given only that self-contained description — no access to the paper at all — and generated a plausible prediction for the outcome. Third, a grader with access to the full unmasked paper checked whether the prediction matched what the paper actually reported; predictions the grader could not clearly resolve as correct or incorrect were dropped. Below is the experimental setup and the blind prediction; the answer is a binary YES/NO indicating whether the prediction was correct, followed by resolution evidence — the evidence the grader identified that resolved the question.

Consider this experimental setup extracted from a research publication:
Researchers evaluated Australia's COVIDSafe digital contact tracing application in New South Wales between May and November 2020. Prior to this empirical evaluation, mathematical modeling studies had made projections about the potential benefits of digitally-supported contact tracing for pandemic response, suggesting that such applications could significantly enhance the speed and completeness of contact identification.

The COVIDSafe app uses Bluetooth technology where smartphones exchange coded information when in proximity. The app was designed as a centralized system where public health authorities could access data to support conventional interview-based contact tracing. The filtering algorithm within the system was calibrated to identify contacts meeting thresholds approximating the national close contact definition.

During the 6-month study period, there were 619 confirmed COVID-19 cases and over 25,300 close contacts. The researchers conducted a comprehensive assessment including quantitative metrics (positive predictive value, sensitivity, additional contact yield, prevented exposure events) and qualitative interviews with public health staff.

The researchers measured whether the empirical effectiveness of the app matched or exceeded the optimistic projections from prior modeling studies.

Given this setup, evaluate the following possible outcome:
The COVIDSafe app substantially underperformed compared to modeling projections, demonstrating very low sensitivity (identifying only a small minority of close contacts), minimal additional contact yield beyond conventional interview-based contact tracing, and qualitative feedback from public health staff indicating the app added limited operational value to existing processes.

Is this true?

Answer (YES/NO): YES